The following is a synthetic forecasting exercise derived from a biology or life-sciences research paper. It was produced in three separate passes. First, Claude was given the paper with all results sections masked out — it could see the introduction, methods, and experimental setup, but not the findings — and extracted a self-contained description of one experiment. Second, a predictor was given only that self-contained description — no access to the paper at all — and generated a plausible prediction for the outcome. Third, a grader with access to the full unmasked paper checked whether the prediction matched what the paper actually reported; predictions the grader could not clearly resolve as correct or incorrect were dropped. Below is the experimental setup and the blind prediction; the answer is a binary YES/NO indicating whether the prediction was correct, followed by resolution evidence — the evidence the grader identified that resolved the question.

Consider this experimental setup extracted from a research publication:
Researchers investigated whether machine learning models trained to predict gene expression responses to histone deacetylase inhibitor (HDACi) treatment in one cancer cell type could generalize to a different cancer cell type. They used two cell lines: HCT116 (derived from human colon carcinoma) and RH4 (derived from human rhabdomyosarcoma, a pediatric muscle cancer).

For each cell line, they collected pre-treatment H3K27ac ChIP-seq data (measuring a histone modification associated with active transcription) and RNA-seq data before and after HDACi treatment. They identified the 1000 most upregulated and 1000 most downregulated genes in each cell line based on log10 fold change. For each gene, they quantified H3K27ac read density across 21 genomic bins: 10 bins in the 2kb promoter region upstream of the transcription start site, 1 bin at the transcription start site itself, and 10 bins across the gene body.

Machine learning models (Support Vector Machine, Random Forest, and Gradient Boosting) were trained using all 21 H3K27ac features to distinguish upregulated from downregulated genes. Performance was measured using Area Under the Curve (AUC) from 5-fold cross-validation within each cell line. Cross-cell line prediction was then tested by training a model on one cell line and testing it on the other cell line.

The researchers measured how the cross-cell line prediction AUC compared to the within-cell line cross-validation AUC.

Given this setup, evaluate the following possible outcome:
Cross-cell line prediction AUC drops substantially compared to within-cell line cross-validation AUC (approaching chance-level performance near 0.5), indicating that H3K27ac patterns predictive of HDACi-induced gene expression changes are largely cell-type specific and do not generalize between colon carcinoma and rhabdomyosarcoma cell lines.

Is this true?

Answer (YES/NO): NO